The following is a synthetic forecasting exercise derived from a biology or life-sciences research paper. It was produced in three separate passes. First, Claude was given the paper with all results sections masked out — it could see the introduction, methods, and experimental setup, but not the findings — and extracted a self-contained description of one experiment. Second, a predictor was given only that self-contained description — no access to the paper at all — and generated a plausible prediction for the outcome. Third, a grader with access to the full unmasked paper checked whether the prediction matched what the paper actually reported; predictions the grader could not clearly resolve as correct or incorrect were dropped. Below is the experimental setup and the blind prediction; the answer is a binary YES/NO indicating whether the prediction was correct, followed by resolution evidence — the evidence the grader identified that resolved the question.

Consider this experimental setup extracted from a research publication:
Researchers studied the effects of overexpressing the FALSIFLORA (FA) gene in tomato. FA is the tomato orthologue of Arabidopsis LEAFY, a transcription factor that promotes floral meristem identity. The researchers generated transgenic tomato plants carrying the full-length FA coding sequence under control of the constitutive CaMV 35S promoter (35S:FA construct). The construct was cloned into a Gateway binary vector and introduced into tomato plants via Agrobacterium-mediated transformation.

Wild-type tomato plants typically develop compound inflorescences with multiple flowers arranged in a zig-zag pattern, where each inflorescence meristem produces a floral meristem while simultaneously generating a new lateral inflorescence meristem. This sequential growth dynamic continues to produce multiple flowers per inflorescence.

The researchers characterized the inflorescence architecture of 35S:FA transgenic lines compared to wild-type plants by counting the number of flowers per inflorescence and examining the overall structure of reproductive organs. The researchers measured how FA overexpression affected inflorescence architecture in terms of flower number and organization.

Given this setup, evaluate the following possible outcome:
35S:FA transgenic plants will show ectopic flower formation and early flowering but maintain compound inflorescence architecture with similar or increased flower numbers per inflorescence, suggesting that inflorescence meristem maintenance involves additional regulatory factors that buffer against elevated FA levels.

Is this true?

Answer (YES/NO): NO